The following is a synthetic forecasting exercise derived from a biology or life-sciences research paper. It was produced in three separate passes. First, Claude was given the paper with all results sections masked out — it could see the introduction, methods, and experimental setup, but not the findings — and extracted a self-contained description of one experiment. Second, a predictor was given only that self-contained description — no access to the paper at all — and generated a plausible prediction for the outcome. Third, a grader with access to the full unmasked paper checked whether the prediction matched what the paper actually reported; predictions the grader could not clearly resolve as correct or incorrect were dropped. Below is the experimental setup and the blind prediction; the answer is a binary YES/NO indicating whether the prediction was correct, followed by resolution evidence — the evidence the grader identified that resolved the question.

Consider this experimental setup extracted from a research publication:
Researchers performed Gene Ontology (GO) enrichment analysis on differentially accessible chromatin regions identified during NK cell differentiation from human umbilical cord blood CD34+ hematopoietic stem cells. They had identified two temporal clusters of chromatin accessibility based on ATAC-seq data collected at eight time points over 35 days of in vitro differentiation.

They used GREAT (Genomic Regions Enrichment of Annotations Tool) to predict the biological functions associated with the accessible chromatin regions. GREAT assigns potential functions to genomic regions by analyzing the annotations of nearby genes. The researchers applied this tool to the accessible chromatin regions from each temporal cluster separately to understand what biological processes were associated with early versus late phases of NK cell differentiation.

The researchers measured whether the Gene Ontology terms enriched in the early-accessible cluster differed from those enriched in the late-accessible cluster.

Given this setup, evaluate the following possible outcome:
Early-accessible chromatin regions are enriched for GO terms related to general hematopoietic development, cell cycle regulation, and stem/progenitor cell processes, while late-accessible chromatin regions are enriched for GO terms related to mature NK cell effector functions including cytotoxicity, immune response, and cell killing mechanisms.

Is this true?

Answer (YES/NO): NO